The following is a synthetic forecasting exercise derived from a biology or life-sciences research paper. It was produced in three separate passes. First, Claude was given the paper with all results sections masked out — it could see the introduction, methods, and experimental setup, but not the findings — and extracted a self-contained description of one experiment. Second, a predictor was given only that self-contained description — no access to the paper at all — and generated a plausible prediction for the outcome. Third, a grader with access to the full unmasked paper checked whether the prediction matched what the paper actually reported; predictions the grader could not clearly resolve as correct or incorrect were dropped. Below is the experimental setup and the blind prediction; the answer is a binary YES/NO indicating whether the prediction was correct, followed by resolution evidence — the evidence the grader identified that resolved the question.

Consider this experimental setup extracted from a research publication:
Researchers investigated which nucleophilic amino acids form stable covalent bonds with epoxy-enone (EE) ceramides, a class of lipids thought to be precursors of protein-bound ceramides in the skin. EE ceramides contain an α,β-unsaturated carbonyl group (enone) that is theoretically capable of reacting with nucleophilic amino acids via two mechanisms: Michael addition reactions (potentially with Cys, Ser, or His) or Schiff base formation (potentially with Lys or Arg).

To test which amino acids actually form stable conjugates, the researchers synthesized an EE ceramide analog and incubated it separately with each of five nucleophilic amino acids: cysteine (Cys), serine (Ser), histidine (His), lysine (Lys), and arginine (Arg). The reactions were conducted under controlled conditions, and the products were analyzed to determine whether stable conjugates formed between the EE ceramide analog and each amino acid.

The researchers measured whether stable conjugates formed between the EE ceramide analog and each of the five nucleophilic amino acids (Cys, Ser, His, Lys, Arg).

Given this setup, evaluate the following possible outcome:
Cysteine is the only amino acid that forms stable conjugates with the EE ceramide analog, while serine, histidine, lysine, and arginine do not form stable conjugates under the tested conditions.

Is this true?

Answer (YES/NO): YES